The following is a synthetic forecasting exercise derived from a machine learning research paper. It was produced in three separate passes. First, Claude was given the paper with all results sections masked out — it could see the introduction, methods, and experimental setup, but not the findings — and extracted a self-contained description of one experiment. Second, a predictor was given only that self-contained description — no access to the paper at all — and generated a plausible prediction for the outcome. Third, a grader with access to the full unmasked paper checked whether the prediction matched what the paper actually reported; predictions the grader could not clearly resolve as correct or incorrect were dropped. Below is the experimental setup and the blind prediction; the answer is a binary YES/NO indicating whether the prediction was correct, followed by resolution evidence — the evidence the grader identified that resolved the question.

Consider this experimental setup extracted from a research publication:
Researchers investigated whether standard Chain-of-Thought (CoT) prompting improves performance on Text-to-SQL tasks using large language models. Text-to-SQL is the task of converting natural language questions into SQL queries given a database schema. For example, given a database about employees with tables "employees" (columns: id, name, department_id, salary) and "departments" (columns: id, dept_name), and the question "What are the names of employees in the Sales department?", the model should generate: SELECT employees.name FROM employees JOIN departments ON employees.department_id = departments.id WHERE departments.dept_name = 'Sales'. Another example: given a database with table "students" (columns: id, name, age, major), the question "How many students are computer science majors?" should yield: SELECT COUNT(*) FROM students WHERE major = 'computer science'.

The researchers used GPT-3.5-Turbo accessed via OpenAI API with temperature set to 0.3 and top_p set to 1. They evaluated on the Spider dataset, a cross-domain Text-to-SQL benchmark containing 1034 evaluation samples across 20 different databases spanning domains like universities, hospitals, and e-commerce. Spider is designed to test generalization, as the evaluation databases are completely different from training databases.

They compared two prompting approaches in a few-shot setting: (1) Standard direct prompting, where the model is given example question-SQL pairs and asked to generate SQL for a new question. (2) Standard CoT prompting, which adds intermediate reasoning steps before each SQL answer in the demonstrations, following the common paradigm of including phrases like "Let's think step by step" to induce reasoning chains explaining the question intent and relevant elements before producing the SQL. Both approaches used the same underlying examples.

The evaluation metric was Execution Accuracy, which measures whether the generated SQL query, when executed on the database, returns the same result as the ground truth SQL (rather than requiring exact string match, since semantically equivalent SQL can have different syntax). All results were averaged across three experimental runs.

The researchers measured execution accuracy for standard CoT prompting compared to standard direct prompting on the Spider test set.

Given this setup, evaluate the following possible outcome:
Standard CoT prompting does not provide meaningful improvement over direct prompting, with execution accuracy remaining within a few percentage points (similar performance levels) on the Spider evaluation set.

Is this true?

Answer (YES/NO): NO